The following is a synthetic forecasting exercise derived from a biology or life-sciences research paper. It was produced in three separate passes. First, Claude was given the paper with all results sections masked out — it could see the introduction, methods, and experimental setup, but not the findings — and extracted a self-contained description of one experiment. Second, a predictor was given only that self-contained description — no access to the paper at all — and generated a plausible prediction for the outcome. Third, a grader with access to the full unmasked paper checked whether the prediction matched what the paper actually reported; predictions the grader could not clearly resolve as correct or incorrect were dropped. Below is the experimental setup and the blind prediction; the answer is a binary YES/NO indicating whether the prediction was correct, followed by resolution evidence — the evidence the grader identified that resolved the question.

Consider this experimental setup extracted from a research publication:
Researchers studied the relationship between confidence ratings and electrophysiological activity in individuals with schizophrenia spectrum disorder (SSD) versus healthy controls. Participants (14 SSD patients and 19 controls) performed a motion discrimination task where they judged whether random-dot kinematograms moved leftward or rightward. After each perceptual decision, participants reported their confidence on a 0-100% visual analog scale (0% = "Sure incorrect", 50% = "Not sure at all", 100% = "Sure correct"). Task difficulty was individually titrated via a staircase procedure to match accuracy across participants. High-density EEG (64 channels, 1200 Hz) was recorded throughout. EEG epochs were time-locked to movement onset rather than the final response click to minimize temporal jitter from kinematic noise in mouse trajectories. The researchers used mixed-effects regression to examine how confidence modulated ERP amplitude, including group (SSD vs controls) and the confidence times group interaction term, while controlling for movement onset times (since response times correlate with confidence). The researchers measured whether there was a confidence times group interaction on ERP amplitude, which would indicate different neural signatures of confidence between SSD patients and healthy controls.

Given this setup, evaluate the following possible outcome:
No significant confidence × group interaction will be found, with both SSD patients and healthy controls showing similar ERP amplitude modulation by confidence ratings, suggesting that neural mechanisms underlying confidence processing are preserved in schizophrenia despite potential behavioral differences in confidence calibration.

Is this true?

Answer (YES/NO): YES